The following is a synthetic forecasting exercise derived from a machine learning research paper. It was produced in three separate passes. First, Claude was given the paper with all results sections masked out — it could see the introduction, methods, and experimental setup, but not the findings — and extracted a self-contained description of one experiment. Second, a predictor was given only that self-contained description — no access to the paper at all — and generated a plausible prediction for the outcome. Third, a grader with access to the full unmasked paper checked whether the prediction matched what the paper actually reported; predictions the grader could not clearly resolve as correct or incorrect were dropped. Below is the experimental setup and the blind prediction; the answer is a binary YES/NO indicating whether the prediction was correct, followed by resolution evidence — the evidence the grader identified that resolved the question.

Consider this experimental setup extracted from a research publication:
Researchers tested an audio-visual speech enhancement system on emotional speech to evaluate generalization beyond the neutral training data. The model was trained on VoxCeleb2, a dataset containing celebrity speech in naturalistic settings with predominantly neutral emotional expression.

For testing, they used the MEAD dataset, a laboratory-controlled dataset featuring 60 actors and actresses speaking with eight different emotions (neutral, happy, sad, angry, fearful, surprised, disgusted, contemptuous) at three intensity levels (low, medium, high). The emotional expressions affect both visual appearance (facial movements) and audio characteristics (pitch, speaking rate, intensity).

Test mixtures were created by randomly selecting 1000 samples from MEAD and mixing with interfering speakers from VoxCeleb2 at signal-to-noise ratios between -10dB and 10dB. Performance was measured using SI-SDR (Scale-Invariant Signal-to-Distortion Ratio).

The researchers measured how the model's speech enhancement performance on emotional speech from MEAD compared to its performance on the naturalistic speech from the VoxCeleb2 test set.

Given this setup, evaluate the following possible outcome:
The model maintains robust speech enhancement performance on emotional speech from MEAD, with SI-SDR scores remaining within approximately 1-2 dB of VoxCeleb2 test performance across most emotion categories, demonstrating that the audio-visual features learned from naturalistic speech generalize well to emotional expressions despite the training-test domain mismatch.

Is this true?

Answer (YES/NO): NO